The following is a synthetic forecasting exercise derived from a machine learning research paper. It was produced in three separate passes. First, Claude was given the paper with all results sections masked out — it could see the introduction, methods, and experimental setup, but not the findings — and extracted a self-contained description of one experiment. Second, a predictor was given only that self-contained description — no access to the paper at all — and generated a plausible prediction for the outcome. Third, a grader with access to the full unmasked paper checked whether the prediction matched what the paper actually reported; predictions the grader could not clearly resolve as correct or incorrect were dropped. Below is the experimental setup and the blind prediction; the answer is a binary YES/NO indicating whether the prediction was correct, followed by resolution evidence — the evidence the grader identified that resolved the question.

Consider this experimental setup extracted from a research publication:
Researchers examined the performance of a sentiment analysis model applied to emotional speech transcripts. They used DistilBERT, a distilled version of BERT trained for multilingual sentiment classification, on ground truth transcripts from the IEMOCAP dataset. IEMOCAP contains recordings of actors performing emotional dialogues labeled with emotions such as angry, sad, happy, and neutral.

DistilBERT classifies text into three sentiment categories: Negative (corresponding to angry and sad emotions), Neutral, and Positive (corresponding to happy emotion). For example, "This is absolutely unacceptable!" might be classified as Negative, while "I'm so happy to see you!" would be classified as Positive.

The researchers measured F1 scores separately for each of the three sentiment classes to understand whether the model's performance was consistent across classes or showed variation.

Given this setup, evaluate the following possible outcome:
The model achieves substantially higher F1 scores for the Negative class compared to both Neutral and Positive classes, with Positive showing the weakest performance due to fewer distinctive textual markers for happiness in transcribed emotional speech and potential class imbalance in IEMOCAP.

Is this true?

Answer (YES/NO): NO